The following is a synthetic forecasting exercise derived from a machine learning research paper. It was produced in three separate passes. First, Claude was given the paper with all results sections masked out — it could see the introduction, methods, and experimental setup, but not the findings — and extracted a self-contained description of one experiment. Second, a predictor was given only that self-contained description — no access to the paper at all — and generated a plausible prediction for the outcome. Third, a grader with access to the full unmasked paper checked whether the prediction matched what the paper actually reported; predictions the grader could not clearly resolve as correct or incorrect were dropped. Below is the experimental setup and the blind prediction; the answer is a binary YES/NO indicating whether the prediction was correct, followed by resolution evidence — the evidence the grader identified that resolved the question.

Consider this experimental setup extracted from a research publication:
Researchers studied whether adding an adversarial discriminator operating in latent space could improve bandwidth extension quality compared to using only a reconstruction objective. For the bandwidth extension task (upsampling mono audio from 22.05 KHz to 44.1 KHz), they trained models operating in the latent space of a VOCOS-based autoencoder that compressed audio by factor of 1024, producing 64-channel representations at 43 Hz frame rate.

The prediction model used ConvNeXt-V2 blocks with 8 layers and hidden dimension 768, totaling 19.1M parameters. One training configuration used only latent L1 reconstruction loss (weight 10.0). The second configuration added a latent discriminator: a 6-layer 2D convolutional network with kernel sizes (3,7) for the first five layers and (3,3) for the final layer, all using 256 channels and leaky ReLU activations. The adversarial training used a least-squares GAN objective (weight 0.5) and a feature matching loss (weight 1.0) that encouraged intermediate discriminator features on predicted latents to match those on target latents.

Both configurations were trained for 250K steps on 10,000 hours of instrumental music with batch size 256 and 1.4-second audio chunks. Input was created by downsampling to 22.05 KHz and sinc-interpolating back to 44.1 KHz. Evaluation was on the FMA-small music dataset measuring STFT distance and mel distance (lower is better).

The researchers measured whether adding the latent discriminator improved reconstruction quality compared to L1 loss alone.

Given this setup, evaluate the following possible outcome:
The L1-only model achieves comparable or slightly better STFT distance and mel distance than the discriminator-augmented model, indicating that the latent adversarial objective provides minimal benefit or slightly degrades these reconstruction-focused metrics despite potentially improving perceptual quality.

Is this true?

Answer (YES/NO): NO